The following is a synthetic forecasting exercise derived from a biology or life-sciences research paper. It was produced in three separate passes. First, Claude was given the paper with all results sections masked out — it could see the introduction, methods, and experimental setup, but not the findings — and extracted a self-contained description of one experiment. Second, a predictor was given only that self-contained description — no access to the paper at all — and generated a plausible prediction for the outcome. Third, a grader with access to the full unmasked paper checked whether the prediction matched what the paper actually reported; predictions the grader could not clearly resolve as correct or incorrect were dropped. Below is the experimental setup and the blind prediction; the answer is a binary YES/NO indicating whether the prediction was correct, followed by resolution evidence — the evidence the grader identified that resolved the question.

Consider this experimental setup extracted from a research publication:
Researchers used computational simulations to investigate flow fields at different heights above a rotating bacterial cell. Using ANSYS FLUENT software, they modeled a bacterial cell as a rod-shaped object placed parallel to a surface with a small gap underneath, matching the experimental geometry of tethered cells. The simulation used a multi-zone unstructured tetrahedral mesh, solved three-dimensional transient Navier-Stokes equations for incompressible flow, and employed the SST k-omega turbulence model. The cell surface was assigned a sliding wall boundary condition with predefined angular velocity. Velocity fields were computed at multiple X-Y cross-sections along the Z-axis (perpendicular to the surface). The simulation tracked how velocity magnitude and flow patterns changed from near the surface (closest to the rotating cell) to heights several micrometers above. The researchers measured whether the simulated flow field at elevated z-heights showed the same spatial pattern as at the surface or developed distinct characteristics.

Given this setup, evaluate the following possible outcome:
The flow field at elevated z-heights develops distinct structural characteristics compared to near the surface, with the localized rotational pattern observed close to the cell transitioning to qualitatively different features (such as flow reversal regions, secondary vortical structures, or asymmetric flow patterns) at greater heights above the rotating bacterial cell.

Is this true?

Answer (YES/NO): NO